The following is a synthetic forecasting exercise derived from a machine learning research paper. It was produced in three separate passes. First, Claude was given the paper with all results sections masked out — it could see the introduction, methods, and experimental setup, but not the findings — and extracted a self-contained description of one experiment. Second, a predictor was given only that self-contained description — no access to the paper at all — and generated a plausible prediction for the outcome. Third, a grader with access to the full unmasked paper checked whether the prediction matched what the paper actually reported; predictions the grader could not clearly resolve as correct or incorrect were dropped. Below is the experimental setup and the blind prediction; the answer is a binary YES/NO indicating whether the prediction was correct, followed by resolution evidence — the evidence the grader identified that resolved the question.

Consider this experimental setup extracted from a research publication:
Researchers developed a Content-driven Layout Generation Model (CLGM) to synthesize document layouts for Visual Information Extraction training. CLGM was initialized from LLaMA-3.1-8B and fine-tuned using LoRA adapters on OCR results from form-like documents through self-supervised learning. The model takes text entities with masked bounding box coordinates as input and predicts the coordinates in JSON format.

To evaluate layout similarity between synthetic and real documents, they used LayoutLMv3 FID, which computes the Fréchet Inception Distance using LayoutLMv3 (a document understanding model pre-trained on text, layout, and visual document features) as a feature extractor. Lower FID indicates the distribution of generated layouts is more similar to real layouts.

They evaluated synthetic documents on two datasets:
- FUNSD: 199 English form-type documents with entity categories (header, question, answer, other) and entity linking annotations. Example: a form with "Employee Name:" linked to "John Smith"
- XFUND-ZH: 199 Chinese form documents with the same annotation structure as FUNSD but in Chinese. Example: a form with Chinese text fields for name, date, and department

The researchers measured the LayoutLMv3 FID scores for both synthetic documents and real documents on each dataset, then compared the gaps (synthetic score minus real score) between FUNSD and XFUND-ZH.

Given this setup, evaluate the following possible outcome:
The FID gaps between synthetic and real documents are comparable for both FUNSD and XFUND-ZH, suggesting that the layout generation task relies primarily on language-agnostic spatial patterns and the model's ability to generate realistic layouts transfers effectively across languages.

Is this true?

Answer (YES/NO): NO